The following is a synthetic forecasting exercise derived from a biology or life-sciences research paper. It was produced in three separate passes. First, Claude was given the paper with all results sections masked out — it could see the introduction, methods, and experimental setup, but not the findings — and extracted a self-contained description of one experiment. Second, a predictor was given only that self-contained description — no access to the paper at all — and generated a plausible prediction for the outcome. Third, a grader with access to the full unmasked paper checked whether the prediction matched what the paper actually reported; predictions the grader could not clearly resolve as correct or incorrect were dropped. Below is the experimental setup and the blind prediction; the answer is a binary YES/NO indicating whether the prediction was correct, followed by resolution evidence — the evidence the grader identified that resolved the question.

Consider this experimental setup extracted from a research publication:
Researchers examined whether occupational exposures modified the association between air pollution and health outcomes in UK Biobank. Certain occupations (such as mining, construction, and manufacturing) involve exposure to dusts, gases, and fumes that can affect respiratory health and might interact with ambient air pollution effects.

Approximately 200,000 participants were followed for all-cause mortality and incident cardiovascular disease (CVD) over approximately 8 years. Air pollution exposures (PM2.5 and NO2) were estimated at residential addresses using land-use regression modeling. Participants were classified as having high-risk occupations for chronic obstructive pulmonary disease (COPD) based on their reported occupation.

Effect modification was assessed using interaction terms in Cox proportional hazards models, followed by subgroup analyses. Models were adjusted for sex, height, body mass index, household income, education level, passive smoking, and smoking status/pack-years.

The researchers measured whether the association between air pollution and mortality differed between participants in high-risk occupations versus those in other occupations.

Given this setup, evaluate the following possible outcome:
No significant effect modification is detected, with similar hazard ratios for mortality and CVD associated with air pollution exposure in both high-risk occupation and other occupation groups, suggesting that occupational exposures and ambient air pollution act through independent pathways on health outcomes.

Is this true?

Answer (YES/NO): YES